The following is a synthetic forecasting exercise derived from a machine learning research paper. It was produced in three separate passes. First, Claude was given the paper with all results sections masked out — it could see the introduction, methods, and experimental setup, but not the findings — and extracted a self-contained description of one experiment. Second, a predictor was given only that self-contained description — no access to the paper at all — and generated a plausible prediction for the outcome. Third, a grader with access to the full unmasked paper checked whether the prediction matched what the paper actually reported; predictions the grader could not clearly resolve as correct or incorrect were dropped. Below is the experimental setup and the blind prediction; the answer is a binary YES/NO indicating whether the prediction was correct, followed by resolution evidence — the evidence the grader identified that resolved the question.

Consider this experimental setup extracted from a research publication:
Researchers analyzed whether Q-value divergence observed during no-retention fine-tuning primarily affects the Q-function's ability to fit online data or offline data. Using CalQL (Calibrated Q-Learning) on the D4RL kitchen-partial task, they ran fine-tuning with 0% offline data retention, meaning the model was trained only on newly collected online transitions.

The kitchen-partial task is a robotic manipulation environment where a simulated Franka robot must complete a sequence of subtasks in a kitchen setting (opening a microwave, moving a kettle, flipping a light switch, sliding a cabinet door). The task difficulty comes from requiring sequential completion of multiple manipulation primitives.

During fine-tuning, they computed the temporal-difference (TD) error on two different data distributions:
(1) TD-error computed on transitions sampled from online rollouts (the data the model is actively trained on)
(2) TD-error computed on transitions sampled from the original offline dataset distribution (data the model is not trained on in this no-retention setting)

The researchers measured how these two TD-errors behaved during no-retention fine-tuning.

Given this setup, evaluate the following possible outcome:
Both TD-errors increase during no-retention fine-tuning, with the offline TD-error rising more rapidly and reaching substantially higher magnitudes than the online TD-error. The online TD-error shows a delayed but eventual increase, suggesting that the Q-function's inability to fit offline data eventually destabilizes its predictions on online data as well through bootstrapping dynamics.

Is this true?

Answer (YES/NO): NO